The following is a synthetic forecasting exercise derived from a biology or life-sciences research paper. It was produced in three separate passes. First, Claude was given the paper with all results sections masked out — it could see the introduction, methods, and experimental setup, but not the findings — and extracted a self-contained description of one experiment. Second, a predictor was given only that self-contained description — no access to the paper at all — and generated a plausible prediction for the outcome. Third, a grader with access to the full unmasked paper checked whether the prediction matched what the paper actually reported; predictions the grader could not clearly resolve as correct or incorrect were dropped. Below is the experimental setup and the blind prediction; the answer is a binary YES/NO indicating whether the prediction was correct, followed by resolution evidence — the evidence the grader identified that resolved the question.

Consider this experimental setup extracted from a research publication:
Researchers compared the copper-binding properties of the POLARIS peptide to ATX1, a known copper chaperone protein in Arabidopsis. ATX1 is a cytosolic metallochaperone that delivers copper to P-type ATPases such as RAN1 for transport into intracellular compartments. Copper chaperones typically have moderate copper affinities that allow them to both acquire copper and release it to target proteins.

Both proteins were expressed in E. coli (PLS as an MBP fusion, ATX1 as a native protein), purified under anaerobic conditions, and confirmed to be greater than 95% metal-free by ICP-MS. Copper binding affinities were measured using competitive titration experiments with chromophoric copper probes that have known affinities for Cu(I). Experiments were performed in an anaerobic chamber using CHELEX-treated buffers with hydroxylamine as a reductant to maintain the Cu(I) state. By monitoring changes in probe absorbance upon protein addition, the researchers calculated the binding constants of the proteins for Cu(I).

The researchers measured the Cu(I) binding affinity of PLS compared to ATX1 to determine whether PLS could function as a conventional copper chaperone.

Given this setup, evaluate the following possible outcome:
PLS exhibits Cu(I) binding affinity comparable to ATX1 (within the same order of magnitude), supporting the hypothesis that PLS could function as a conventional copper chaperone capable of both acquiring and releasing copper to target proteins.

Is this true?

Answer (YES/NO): NO